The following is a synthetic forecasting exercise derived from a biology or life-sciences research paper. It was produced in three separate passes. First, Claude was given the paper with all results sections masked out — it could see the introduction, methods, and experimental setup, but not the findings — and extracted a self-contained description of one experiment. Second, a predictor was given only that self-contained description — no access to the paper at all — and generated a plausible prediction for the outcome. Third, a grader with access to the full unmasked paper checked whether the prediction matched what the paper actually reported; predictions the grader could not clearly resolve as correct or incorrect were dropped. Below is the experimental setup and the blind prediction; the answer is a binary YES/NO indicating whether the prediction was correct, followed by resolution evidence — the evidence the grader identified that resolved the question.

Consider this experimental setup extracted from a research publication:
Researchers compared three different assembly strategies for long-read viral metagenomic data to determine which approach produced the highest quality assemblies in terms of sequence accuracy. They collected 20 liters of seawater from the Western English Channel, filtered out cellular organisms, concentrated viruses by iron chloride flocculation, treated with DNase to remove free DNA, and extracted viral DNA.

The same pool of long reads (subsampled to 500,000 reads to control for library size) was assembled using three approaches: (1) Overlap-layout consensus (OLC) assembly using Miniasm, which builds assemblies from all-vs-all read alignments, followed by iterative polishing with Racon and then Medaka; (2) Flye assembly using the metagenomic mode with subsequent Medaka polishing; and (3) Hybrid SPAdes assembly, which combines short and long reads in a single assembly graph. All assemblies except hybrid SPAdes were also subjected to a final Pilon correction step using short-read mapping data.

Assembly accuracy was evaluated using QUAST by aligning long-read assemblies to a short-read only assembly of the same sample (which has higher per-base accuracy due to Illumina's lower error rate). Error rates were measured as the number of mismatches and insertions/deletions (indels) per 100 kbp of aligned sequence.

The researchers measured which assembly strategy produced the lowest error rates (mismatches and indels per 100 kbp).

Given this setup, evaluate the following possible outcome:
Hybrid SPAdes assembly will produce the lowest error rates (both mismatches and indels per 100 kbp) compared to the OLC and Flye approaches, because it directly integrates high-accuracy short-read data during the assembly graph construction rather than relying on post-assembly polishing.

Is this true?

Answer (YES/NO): NO